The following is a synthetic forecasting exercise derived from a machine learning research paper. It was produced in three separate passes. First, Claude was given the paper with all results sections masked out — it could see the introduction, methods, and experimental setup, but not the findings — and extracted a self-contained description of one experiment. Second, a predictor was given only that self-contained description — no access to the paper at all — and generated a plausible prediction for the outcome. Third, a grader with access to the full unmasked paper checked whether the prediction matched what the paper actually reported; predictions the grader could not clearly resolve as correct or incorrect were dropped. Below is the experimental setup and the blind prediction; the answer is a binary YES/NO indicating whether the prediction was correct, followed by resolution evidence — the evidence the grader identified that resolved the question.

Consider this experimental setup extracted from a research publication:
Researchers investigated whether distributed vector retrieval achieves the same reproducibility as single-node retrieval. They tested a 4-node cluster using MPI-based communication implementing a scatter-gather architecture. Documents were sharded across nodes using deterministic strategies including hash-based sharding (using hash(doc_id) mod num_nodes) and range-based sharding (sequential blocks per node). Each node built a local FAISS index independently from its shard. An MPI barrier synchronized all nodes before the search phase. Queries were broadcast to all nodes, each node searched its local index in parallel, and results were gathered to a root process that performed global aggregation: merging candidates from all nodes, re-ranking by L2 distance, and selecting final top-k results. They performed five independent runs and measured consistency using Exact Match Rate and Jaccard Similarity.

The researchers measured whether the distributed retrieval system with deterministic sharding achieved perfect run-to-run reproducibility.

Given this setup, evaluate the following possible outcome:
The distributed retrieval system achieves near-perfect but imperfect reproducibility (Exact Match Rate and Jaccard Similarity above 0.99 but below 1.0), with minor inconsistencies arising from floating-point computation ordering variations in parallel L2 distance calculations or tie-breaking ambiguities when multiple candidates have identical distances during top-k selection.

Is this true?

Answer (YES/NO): NO